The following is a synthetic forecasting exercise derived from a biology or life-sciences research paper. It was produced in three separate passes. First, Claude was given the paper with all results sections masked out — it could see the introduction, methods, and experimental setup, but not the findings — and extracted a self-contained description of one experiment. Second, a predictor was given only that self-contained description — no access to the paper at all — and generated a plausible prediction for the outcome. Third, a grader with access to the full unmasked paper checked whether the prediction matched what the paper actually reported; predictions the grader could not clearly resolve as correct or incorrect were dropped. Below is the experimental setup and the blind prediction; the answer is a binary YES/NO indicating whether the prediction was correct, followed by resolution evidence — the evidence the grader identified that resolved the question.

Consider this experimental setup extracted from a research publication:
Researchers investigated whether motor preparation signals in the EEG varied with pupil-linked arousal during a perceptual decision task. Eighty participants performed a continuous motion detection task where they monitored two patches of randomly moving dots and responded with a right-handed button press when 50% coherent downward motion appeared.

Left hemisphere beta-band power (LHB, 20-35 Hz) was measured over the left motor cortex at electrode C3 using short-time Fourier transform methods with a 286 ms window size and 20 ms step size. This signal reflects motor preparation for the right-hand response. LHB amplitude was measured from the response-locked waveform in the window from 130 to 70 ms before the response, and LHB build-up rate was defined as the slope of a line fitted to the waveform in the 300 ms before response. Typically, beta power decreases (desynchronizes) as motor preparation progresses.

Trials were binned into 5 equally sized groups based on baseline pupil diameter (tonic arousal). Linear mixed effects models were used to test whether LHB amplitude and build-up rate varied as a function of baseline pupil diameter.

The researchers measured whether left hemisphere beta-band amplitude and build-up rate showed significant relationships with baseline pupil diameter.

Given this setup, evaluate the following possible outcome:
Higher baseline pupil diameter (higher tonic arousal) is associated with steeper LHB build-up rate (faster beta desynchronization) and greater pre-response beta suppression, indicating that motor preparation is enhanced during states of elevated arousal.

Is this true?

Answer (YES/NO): NO